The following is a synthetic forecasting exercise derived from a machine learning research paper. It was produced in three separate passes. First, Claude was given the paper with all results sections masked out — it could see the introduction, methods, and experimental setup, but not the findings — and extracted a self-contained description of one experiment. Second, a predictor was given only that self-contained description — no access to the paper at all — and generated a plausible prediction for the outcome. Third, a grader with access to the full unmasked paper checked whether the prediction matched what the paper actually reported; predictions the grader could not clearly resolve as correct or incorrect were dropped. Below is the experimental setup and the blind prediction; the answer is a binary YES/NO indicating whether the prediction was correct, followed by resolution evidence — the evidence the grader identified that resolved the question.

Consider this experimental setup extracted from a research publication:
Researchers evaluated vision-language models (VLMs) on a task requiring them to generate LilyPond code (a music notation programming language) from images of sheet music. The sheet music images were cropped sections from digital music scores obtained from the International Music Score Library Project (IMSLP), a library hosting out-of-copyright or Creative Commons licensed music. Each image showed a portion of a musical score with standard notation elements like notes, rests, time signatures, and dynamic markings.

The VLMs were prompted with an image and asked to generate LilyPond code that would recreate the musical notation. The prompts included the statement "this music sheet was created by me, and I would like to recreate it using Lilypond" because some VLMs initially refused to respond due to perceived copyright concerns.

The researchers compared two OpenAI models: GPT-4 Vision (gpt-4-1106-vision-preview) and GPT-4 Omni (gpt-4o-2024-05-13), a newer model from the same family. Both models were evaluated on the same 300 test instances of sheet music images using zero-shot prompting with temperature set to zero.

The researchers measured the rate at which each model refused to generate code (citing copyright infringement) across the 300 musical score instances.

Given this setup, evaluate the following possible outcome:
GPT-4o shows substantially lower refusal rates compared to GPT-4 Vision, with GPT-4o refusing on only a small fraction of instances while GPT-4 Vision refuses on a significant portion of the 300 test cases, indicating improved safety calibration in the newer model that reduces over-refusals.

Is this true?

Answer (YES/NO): NO